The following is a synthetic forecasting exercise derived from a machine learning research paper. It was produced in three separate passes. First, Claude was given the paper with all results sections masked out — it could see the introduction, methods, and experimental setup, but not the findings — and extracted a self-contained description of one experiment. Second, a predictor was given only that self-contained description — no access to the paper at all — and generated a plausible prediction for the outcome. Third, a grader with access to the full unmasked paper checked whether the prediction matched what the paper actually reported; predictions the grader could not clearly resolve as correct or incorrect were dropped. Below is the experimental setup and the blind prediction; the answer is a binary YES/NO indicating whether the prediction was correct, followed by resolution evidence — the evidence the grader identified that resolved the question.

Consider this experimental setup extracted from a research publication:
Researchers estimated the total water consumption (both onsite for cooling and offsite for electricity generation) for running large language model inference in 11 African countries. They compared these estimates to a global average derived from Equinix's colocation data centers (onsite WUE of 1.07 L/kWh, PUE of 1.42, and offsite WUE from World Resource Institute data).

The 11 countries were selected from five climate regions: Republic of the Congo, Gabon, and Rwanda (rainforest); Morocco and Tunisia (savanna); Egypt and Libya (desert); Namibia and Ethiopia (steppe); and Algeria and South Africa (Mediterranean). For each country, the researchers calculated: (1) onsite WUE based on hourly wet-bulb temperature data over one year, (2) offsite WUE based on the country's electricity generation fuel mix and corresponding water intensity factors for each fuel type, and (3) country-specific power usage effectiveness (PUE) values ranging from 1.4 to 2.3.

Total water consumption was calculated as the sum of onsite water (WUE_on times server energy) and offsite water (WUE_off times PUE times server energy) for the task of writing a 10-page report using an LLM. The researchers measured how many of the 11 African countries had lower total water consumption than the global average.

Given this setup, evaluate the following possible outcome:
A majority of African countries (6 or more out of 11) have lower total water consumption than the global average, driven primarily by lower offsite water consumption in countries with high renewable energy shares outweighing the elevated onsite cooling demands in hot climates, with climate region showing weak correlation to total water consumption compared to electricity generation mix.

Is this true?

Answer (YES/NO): NO